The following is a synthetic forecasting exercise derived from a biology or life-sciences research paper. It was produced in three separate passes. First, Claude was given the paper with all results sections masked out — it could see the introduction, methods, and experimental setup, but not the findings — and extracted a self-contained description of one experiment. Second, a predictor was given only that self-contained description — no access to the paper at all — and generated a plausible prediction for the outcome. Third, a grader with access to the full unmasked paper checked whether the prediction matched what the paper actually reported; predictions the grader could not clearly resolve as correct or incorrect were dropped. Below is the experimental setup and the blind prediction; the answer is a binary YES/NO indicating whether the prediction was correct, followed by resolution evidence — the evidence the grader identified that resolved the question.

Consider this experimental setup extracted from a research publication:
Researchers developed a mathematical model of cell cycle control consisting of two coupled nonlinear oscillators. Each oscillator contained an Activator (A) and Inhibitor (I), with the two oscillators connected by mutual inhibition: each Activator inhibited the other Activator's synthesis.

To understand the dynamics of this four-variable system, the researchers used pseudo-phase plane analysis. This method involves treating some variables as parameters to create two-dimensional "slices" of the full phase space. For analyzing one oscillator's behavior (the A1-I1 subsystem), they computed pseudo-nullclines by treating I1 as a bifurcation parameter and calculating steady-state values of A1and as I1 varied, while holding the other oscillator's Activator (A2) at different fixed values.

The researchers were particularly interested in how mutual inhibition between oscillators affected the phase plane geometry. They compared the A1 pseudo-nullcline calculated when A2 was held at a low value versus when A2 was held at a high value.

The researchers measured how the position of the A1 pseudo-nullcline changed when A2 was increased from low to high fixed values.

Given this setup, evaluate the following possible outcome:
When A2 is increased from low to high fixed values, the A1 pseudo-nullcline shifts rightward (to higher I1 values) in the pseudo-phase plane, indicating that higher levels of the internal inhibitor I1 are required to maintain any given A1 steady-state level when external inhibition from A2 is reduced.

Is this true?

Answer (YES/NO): NO